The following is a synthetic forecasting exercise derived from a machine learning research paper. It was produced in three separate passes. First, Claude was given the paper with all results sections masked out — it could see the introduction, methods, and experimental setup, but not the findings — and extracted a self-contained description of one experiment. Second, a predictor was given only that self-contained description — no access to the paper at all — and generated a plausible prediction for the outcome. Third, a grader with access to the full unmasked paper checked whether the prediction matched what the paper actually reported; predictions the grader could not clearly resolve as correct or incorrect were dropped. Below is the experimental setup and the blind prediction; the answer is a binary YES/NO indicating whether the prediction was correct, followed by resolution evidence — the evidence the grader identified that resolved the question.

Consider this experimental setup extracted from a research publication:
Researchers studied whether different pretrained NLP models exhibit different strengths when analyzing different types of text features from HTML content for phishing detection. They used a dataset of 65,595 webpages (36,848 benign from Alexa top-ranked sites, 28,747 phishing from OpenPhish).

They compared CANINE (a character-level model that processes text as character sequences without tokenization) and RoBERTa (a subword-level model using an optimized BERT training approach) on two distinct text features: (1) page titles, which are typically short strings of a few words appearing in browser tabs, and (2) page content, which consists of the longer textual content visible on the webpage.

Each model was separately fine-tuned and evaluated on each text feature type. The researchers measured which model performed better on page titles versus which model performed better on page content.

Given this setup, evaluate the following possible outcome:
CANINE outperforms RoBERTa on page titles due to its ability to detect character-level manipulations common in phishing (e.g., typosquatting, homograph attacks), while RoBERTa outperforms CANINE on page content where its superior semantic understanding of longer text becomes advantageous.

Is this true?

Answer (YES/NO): YES